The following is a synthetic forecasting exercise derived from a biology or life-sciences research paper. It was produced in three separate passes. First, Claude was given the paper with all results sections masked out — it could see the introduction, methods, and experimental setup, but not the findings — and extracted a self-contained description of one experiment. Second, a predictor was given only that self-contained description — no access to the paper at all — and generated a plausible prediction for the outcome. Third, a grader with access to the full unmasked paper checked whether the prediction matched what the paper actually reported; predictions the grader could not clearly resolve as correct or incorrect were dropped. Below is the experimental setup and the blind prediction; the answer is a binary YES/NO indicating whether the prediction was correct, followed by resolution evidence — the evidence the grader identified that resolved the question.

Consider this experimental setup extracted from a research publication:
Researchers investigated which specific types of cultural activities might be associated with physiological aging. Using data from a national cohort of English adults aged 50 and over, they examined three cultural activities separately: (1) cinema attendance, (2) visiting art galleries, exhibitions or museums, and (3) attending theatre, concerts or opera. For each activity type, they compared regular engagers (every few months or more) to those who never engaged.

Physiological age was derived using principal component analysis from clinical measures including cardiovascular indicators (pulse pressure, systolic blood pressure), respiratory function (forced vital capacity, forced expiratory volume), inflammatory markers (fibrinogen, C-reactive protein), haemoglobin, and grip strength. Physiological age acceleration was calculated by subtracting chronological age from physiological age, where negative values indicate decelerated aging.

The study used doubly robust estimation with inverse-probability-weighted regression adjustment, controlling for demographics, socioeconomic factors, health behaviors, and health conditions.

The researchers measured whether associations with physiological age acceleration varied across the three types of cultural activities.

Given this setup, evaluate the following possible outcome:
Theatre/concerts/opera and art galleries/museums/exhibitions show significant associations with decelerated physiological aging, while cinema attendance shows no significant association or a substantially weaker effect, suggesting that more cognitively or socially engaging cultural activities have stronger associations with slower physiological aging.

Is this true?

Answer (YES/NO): NO